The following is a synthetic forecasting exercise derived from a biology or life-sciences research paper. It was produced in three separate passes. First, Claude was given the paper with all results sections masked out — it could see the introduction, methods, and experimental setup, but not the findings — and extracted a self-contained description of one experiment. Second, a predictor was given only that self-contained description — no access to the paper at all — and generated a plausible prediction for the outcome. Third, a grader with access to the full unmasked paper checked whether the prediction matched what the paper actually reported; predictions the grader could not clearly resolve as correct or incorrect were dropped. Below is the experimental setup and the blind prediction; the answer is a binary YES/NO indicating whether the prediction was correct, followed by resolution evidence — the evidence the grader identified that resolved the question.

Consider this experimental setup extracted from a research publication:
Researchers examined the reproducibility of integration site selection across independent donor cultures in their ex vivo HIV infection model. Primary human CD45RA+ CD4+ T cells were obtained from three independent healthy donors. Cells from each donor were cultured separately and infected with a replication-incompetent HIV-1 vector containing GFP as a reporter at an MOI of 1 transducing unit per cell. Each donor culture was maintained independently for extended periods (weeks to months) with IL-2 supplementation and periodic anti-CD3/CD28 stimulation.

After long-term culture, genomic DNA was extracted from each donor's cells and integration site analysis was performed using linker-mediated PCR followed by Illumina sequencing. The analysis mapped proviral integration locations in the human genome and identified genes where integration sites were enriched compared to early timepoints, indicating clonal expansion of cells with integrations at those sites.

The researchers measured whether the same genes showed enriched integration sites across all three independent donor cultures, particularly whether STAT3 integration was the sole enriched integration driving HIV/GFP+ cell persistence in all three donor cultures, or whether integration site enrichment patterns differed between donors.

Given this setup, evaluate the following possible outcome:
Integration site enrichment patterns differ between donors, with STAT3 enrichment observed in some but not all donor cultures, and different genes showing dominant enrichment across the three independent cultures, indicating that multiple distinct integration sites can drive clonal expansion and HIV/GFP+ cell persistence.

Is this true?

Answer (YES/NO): NO